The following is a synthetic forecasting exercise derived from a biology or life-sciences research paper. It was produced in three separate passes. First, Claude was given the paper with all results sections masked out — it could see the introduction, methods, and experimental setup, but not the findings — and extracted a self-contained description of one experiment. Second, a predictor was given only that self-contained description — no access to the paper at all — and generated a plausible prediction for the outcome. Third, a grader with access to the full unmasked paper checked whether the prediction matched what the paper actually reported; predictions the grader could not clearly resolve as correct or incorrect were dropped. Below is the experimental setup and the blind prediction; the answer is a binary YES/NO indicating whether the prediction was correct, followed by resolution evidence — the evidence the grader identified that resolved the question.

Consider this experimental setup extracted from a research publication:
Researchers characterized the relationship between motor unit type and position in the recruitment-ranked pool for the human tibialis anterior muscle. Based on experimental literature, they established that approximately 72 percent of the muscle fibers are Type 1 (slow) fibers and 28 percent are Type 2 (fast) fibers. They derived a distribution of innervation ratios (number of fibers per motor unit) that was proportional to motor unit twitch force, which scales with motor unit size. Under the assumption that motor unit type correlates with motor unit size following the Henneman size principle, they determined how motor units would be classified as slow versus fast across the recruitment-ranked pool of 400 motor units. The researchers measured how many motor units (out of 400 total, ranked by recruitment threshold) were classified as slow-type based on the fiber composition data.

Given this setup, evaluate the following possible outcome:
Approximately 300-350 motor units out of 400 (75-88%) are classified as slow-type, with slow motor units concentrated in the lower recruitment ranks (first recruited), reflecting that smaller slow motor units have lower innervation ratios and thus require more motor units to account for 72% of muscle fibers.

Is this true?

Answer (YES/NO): NO